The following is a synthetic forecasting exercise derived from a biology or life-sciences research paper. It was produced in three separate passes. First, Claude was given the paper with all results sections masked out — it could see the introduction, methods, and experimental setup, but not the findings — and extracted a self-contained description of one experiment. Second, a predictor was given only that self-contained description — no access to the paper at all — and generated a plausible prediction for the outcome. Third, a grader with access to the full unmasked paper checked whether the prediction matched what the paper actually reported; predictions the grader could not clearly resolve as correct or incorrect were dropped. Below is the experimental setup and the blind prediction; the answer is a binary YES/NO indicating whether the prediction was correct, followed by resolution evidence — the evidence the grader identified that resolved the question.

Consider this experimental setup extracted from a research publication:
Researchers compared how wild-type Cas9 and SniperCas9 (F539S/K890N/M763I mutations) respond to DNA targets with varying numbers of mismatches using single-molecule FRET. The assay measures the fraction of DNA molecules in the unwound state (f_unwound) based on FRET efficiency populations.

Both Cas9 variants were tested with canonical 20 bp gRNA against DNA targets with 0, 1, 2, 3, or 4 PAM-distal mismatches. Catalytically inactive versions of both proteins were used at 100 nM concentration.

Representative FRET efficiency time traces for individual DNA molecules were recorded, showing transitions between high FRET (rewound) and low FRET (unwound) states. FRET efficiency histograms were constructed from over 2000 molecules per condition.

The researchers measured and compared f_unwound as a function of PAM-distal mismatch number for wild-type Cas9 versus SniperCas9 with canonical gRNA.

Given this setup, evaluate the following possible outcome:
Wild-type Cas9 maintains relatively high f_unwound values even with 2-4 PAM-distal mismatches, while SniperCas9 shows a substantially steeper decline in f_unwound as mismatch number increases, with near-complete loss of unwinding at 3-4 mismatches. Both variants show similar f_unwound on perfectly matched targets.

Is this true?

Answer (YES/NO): NO